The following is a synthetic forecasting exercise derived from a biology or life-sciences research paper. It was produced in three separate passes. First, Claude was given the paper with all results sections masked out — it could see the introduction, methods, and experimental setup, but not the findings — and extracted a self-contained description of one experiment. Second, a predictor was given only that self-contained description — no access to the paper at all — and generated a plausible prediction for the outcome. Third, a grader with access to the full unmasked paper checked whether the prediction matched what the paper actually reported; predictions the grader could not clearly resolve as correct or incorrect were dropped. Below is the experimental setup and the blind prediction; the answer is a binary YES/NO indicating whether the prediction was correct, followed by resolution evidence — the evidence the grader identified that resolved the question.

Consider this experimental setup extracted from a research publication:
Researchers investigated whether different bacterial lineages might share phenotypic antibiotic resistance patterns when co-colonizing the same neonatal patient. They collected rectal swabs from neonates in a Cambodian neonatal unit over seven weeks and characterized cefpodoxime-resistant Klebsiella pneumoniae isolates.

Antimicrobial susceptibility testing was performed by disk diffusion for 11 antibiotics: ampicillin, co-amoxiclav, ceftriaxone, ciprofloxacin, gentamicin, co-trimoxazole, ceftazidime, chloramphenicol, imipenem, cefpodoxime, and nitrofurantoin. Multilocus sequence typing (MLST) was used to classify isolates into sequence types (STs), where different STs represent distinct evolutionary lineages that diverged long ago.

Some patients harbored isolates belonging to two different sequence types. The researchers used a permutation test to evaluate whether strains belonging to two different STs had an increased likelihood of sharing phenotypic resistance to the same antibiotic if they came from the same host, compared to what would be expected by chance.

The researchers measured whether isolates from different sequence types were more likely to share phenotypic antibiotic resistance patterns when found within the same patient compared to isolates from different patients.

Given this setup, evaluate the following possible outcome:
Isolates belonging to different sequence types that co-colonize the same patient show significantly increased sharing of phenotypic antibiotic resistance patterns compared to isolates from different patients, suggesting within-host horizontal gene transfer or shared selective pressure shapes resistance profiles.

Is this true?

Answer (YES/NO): NO